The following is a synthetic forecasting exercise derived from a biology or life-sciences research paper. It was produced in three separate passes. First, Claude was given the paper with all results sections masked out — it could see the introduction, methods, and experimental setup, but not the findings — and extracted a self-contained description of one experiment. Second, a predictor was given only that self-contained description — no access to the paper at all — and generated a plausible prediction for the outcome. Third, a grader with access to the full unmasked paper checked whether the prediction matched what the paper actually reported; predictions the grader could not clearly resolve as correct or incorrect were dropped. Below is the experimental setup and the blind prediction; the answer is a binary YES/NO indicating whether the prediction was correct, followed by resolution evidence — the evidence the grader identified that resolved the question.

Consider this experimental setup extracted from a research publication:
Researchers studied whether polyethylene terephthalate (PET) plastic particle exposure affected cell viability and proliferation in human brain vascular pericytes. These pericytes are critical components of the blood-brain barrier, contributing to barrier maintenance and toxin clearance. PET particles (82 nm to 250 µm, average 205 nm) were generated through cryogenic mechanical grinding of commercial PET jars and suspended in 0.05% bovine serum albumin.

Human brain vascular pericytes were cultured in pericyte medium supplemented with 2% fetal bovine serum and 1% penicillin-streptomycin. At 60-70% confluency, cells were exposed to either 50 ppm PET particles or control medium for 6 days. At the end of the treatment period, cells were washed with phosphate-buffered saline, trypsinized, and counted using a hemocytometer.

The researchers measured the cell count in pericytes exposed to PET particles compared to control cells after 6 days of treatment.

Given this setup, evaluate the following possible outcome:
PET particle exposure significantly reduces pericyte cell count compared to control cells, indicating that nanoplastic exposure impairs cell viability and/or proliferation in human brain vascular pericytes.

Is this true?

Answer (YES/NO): YES